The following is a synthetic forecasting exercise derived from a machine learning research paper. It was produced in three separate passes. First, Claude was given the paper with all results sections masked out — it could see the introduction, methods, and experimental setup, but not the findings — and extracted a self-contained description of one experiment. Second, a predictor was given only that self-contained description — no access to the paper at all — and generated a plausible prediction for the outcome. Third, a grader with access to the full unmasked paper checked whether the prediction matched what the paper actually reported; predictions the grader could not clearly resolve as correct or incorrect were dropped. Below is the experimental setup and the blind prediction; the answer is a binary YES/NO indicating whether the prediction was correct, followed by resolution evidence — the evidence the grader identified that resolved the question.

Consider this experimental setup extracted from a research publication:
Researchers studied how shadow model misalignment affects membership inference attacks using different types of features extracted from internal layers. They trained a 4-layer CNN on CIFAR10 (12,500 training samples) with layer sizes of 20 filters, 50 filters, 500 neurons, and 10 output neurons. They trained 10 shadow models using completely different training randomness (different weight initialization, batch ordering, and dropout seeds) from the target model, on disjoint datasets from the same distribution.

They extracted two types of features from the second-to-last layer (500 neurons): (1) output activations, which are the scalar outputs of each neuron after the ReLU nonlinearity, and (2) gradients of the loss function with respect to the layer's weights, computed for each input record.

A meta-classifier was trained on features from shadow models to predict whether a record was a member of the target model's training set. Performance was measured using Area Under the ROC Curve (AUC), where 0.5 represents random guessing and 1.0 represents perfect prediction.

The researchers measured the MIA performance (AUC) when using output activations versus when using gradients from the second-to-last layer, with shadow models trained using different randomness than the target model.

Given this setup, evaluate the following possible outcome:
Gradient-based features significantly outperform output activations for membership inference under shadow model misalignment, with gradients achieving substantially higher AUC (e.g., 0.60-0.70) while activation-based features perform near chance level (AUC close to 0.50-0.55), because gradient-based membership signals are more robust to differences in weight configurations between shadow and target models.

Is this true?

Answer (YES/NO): NO